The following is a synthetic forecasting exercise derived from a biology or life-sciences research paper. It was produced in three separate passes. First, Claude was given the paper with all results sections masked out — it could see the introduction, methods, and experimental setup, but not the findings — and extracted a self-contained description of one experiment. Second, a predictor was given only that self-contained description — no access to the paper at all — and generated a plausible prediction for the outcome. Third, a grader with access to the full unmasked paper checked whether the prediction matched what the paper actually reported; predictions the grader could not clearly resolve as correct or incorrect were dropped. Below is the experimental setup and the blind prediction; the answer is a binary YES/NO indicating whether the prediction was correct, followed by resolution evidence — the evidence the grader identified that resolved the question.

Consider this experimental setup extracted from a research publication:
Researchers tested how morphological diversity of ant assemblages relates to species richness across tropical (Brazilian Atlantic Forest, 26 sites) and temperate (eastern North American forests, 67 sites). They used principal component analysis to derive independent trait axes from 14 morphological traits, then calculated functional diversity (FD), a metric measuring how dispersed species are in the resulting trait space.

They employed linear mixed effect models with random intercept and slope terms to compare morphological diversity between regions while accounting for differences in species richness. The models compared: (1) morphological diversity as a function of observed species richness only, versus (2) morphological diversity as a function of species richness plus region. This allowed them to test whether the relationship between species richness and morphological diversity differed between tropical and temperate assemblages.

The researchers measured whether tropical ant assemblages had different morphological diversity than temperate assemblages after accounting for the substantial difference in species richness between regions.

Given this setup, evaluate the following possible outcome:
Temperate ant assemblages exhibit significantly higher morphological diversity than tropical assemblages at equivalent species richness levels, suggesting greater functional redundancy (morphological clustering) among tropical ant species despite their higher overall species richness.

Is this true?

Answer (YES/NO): NO